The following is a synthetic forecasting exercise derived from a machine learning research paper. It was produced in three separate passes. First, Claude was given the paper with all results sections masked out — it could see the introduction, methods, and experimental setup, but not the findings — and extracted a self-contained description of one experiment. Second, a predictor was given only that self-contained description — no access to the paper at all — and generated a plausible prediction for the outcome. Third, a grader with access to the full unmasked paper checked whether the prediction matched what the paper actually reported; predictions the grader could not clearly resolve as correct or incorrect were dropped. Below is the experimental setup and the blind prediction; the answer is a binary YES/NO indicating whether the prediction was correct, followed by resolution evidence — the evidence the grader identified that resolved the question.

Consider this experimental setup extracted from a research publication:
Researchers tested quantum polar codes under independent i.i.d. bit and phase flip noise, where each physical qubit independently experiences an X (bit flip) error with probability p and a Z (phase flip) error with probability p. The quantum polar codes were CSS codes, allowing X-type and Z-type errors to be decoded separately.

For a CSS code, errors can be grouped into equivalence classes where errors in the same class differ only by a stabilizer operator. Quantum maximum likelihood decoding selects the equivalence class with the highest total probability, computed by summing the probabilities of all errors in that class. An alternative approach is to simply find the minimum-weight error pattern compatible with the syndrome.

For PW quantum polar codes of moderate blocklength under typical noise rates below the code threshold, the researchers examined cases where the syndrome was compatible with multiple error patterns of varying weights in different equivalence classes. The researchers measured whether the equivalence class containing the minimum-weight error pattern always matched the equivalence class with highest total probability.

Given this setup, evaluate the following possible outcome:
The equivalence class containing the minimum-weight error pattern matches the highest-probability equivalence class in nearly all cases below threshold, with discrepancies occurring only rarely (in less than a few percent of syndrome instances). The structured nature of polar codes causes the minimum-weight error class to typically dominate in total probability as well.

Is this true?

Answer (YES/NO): NO